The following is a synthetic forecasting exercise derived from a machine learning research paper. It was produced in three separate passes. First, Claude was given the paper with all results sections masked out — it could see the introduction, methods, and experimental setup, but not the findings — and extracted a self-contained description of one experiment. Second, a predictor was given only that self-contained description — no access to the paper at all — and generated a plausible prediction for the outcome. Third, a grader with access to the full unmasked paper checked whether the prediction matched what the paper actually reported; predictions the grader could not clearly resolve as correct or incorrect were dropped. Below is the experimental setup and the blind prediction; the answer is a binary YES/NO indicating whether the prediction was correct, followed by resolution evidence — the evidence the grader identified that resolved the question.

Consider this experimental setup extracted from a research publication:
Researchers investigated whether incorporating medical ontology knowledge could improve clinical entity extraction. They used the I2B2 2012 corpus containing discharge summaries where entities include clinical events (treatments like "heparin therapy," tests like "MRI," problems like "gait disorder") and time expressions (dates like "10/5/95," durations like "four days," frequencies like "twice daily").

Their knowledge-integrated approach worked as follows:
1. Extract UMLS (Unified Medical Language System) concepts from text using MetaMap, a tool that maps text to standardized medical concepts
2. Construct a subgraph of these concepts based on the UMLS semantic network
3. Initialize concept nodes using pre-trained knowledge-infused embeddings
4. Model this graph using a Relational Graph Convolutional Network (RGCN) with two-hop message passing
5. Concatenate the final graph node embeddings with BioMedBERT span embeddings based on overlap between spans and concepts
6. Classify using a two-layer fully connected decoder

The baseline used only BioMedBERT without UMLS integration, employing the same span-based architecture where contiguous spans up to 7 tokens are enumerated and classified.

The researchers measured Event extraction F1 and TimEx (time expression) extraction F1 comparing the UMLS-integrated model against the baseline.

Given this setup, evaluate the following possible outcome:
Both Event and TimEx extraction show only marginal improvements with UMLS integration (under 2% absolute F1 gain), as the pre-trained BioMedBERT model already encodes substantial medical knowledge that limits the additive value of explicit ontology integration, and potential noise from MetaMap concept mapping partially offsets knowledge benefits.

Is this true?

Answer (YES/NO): NO